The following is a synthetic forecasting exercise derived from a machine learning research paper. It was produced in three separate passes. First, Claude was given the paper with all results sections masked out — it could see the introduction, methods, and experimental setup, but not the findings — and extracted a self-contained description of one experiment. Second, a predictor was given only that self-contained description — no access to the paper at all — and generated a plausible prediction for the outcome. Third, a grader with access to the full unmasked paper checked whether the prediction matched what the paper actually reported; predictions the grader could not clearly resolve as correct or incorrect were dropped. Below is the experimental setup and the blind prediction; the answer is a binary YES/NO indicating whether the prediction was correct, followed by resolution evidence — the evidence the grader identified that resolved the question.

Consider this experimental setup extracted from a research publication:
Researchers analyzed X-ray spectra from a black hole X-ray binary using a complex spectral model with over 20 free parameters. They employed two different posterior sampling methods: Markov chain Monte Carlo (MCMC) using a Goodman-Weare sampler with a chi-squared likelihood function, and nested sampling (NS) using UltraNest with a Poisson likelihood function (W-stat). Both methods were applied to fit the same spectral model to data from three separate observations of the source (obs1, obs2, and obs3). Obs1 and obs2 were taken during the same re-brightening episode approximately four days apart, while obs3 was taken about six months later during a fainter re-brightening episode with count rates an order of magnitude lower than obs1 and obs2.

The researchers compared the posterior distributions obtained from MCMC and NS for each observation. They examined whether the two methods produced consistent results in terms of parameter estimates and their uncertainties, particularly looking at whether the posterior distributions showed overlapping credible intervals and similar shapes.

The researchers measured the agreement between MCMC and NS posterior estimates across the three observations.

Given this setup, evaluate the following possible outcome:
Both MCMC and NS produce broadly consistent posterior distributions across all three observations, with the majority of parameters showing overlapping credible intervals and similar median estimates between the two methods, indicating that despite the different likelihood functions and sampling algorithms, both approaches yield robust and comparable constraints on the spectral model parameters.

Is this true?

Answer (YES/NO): NO